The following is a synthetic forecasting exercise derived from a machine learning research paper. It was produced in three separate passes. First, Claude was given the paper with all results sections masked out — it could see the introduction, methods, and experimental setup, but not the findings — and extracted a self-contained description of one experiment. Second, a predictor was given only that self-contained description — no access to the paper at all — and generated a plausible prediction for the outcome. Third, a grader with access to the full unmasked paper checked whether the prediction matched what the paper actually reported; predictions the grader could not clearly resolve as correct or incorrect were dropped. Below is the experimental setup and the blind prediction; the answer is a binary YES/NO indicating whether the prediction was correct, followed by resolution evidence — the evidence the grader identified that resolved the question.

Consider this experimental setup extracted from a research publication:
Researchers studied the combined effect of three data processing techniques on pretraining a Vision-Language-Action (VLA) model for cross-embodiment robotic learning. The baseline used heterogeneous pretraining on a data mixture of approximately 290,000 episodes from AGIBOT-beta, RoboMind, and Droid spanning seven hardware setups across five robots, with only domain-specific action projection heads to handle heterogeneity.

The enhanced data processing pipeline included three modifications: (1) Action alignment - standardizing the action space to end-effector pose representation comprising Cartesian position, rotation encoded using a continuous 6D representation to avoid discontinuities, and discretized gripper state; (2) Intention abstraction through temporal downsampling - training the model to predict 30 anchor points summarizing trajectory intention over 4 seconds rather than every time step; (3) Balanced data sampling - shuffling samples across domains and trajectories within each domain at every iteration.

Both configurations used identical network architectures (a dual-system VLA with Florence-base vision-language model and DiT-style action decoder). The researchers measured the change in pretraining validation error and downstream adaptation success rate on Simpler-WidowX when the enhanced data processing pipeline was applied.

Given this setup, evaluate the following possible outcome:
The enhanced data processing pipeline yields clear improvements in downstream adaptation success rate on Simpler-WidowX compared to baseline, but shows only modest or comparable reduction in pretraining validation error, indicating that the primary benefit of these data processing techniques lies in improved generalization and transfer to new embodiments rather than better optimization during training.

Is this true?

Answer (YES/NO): NO